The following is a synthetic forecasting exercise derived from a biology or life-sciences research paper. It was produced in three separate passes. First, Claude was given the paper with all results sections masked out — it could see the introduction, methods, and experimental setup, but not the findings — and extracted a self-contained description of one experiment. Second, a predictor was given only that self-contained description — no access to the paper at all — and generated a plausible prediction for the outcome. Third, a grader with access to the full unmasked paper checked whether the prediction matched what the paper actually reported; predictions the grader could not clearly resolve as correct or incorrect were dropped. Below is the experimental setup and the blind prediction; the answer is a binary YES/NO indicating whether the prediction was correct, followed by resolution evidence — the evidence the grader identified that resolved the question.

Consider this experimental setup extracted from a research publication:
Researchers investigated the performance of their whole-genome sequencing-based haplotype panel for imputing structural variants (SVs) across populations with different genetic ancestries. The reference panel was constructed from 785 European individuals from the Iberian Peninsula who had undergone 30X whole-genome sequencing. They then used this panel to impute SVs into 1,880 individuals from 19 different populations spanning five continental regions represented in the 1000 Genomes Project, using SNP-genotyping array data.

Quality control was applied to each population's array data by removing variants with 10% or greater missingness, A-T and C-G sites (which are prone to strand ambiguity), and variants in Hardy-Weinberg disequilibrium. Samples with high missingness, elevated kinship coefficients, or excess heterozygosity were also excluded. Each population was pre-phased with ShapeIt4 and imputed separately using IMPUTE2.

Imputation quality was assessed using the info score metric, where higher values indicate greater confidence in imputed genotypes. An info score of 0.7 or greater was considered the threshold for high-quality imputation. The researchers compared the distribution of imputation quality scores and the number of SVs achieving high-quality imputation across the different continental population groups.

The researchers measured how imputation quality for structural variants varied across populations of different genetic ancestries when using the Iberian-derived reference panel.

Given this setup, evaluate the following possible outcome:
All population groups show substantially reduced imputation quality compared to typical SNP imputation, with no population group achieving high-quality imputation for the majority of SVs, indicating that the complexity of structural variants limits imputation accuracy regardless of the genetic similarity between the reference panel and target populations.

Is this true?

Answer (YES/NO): NO